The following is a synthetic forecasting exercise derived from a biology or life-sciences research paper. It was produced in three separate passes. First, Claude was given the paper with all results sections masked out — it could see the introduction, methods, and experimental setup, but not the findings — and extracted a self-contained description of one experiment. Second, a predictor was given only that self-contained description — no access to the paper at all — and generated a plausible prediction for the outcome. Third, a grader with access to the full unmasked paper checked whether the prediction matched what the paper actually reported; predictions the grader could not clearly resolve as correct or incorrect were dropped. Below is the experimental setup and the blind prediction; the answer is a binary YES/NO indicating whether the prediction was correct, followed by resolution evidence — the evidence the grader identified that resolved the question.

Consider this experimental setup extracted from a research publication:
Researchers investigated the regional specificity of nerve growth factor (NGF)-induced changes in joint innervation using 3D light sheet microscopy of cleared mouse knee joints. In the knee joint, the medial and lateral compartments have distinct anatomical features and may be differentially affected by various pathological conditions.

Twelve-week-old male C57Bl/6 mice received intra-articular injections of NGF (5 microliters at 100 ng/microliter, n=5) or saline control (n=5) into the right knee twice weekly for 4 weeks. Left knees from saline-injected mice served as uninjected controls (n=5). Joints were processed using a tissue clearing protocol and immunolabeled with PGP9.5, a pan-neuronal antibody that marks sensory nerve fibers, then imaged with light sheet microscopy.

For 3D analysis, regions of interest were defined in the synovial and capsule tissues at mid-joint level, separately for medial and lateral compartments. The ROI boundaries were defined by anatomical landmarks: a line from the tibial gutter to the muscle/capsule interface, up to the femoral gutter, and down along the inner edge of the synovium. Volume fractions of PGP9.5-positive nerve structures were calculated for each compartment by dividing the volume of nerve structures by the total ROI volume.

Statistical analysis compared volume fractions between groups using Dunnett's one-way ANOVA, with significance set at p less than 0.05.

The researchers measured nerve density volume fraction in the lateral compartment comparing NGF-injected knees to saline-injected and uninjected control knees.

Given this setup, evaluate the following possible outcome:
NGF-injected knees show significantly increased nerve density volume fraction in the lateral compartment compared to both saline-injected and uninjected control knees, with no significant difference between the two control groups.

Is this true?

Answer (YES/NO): NO